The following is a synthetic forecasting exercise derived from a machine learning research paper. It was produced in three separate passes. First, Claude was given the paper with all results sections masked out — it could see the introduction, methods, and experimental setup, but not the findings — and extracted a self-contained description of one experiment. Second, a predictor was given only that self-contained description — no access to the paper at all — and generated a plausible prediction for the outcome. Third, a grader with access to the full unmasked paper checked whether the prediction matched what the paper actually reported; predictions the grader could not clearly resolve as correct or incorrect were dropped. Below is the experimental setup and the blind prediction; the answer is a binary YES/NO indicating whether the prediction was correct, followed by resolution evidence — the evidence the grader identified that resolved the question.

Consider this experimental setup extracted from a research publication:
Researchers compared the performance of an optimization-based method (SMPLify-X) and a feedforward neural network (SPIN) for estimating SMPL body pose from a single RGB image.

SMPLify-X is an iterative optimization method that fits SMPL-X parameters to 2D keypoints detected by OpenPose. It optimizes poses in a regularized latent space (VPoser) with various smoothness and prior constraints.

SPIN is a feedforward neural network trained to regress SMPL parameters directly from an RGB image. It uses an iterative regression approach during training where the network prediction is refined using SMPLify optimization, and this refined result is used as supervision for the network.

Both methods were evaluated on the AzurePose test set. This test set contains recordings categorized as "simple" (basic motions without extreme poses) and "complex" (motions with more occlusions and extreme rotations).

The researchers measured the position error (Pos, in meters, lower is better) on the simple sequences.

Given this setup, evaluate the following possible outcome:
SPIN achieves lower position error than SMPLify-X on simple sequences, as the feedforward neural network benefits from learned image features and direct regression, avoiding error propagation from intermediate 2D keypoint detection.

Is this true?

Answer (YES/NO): YES